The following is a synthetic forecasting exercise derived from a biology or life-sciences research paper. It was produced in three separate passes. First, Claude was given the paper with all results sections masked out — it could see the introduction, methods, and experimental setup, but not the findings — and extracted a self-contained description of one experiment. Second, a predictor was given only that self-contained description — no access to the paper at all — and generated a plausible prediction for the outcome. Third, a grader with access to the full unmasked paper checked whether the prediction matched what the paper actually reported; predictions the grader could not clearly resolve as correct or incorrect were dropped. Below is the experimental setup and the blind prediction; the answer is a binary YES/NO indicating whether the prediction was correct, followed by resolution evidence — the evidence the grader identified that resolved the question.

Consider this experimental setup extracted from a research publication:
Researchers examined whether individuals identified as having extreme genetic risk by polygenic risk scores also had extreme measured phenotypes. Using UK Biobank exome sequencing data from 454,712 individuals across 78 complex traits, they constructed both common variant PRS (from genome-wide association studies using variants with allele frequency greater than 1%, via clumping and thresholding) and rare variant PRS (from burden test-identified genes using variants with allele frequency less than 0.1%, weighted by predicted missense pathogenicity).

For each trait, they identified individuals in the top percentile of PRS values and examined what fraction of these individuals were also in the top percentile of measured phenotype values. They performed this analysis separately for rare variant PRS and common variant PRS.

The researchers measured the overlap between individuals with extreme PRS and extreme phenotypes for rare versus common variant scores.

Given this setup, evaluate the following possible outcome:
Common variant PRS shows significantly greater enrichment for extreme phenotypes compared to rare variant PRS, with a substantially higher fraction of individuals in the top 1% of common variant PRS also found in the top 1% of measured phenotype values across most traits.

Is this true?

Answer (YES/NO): NO